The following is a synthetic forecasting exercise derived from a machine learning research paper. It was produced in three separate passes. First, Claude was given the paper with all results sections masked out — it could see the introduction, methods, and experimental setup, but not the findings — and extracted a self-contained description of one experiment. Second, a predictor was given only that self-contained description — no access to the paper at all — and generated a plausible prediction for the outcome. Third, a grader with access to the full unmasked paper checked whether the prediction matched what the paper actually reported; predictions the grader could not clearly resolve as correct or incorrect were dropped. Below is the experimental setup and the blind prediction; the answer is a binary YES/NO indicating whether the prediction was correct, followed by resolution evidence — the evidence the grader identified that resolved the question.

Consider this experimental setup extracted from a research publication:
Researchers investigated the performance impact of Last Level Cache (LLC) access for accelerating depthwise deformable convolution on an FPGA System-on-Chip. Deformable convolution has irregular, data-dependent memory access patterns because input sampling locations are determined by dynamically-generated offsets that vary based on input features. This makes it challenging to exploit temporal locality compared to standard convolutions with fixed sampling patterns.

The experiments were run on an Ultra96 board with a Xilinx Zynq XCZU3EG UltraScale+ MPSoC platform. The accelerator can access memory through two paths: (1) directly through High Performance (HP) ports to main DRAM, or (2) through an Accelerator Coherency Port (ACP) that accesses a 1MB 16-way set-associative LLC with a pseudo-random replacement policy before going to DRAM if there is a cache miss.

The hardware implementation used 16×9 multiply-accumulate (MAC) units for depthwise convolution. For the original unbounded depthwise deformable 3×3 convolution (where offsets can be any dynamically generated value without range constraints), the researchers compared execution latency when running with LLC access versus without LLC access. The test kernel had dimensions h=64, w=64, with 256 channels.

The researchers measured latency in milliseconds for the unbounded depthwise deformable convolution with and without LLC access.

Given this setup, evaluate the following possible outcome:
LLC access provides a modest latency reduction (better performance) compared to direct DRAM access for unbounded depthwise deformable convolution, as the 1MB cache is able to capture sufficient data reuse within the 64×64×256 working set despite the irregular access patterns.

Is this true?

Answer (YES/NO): YES